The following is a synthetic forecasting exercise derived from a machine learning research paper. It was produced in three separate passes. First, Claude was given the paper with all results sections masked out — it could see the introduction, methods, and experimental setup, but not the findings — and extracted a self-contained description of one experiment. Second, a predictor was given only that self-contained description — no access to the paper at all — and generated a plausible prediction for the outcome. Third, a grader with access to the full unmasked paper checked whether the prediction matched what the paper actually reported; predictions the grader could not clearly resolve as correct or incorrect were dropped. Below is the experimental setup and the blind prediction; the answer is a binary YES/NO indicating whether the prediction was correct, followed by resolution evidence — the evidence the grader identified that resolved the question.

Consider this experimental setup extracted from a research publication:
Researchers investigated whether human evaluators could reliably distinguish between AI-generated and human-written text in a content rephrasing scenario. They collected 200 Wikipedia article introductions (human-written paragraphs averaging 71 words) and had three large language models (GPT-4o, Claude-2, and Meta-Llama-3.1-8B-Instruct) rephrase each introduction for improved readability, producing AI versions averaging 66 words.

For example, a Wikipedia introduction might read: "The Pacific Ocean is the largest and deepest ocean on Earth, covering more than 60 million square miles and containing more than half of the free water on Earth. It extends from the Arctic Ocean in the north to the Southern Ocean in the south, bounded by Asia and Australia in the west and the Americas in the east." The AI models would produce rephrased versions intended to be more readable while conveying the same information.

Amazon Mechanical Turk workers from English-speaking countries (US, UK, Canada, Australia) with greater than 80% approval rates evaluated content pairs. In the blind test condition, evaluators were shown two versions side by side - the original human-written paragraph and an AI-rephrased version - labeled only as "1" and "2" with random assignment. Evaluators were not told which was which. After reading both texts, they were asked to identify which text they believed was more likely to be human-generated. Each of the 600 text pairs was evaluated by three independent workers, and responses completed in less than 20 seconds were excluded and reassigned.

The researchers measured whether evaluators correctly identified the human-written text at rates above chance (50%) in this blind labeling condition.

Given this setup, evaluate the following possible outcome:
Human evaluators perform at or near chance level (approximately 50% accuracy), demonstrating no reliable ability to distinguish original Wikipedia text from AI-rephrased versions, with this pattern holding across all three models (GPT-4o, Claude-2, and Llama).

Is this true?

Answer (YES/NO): YES